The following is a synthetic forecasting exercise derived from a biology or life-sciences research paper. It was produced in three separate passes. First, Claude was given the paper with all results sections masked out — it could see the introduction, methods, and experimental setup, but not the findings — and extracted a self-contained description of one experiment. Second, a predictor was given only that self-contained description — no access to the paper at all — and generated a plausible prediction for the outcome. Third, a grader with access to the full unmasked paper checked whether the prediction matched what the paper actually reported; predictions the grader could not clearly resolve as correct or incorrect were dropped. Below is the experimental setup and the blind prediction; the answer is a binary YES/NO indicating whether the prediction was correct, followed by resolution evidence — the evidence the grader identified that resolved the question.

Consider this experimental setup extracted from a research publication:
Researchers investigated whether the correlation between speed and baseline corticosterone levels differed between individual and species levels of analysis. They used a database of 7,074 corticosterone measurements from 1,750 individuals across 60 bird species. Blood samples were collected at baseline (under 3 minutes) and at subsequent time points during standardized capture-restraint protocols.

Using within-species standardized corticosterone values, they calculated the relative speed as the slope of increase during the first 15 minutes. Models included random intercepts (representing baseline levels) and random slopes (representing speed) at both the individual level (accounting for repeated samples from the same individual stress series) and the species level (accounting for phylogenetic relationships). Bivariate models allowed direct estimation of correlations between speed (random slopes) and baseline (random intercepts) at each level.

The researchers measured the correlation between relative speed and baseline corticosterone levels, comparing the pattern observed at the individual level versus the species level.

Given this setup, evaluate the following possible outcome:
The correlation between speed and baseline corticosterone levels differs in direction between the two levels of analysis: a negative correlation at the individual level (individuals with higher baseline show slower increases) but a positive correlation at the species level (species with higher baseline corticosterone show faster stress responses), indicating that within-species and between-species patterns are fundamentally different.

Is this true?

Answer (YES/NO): NO